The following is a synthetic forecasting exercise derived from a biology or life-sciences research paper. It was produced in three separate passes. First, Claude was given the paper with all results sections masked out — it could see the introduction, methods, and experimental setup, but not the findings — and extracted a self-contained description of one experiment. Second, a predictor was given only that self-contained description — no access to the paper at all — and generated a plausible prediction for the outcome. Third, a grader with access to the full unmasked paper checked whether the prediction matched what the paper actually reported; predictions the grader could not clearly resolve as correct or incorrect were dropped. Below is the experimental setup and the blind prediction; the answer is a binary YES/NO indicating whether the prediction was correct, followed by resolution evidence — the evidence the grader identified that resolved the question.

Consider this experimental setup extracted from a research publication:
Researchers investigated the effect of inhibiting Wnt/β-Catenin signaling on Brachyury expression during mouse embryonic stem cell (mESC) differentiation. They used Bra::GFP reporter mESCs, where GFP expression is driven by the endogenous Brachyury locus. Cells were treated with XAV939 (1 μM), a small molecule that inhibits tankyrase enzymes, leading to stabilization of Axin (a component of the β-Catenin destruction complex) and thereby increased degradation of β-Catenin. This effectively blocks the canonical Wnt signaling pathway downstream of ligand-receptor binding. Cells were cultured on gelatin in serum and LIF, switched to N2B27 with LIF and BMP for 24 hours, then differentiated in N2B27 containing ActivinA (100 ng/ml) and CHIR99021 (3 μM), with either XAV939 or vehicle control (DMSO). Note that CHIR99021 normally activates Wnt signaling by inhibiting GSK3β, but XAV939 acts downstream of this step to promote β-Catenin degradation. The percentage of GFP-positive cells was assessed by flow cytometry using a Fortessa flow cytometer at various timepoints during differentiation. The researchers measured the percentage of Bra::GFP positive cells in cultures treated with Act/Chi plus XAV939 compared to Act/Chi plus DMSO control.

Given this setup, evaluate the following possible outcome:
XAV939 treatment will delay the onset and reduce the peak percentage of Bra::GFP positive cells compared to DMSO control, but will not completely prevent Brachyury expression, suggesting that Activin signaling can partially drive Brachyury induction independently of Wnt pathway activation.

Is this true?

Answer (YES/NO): NO